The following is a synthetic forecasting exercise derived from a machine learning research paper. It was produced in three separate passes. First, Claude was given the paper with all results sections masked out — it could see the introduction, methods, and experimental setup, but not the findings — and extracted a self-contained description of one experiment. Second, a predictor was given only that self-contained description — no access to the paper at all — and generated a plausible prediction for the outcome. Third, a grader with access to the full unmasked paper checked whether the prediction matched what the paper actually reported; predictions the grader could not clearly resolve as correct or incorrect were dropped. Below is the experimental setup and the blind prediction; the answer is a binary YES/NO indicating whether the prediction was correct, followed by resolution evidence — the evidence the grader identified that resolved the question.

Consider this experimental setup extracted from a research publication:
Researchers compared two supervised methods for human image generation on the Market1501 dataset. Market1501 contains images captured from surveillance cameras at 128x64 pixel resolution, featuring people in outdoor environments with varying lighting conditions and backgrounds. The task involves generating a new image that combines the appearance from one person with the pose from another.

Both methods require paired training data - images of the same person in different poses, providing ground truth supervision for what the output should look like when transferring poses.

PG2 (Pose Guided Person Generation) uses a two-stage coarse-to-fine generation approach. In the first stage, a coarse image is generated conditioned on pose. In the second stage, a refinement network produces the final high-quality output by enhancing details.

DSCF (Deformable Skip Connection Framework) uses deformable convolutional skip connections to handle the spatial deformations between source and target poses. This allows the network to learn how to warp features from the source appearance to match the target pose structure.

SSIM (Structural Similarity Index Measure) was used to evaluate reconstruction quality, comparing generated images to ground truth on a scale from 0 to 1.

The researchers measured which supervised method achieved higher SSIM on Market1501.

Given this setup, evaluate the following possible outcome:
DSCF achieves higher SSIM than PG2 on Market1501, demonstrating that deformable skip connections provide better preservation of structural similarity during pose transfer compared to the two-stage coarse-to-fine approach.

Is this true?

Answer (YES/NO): YES